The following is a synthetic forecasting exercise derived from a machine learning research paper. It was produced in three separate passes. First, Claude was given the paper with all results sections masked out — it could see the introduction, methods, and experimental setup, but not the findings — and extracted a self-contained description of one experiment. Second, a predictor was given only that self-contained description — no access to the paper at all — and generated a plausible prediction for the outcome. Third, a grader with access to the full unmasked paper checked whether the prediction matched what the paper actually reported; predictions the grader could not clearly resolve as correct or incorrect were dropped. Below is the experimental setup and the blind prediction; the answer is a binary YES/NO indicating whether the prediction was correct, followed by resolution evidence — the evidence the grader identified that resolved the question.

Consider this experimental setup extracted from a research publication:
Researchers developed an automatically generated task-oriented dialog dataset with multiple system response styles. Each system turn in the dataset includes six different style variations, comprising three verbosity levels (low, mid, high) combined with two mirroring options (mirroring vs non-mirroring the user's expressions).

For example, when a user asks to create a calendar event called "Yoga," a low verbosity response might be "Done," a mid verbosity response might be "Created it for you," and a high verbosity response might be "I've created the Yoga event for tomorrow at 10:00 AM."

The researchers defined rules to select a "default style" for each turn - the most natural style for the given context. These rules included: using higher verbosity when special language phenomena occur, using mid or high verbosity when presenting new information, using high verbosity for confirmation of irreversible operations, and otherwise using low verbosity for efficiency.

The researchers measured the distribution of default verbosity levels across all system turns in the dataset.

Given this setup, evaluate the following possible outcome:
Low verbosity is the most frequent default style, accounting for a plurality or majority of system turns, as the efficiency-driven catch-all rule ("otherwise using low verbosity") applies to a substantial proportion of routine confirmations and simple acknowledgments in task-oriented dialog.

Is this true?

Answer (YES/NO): NO